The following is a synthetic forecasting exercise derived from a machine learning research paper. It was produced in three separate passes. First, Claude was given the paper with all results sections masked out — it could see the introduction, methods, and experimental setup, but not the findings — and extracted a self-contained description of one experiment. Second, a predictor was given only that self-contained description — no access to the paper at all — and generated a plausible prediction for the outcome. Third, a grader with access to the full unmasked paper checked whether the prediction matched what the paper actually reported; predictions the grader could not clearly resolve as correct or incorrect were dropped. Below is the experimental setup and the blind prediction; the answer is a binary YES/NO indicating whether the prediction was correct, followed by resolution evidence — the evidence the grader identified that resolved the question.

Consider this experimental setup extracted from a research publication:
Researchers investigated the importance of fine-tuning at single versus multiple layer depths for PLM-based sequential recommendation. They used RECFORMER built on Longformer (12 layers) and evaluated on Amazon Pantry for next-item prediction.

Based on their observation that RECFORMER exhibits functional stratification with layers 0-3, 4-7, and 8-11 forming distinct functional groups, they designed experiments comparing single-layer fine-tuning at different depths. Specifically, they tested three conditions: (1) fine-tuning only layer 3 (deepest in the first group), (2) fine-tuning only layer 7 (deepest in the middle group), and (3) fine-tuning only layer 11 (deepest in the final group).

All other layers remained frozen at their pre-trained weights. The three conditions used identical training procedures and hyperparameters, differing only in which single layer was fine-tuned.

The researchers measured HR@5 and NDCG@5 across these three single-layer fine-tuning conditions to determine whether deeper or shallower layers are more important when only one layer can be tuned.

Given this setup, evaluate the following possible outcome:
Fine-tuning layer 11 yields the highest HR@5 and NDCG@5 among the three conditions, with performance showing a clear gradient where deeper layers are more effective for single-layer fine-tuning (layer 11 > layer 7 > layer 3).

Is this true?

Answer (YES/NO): YES